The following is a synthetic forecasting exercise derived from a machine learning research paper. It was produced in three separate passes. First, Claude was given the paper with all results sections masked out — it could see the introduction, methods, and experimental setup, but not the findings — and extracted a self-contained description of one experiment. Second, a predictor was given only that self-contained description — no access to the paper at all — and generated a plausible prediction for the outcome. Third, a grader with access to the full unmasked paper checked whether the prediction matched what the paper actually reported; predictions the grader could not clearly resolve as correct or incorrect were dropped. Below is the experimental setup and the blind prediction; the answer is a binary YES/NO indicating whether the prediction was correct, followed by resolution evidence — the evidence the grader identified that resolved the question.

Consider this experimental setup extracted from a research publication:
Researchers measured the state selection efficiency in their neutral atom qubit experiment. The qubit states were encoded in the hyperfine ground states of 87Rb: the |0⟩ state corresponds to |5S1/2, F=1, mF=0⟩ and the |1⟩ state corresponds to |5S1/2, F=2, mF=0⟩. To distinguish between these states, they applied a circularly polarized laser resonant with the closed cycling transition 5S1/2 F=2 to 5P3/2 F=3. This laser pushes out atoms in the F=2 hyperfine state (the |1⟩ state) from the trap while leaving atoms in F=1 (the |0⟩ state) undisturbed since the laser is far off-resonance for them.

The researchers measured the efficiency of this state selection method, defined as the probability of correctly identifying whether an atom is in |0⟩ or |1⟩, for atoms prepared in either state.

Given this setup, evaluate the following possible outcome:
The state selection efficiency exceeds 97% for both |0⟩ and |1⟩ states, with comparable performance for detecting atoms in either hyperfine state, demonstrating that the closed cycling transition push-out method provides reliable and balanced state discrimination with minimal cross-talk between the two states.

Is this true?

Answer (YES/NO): YES